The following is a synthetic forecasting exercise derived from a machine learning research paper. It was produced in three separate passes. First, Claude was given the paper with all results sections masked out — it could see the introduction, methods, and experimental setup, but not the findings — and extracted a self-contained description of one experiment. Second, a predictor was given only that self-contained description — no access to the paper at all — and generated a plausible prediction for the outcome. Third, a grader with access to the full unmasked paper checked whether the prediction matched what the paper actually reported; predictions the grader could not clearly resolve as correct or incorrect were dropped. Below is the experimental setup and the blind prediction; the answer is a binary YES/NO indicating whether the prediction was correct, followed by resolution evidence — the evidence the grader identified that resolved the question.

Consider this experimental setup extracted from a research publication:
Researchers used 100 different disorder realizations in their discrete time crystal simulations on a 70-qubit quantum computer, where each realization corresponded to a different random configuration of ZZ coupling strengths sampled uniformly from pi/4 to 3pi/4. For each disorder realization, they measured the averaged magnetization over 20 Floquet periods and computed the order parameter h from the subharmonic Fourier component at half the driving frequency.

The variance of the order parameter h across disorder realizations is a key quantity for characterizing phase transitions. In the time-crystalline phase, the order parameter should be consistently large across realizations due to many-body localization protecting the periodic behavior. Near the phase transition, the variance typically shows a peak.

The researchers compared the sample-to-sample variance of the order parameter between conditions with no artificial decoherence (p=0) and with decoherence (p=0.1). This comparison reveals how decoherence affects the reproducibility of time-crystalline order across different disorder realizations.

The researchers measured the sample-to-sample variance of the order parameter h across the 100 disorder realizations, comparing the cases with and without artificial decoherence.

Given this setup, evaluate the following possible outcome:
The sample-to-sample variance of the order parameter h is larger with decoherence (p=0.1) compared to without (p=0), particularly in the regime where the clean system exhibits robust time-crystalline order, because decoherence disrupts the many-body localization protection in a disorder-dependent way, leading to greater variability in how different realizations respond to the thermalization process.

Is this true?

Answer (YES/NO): NO